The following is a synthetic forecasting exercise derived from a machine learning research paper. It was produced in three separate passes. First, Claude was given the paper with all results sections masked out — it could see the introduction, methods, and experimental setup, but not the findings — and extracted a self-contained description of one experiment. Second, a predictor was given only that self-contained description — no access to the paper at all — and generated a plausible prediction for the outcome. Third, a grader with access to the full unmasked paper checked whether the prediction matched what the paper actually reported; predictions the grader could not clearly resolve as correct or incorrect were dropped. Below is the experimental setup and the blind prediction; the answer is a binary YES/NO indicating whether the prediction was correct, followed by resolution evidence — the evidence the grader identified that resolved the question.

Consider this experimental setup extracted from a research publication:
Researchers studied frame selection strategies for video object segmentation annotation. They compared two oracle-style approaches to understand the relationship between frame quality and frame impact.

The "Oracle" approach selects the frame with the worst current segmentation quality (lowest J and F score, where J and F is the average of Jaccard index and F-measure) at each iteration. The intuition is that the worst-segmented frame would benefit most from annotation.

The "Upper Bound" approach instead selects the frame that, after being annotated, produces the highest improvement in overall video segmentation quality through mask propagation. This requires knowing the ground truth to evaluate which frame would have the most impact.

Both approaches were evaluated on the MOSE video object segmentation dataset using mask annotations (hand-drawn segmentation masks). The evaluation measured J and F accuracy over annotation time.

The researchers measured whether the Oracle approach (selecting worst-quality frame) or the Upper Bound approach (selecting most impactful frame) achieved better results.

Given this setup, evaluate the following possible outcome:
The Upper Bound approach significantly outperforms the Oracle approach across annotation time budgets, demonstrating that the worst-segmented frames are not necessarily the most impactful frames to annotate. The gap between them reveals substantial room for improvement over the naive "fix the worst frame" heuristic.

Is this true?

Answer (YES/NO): YES